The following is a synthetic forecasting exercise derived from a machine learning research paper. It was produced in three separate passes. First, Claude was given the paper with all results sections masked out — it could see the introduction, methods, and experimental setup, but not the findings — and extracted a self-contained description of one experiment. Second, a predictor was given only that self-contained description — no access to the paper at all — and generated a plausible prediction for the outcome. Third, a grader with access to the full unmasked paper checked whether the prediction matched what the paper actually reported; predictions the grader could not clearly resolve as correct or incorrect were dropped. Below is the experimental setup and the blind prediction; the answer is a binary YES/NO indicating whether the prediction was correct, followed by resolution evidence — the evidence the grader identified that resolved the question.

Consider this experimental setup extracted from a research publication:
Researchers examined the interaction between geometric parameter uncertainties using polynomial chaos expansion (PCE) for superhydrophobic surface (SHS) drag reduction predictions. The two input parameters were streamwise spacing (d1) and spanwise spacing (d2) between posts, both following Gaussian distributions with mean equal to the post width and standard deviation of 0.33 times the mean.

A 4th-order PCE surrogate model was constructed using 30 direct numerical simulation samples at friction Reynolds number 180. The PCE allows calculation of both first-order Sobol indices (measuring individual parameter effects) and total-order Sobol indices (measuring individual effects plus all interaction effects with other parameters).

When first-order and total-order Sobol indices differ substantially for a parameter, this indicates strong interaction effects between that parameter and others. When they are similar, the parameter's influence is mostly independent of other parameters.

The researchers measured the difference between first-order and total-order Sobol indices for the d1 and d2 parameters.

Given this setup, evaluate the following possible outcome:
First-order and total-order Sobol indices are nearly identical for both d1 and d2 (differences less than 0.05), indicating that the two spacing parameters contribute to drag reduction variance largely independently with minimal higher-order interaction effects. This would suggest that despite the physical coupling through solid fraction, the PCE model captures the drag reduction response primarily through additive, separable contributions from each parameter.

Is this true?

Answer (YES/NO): YES